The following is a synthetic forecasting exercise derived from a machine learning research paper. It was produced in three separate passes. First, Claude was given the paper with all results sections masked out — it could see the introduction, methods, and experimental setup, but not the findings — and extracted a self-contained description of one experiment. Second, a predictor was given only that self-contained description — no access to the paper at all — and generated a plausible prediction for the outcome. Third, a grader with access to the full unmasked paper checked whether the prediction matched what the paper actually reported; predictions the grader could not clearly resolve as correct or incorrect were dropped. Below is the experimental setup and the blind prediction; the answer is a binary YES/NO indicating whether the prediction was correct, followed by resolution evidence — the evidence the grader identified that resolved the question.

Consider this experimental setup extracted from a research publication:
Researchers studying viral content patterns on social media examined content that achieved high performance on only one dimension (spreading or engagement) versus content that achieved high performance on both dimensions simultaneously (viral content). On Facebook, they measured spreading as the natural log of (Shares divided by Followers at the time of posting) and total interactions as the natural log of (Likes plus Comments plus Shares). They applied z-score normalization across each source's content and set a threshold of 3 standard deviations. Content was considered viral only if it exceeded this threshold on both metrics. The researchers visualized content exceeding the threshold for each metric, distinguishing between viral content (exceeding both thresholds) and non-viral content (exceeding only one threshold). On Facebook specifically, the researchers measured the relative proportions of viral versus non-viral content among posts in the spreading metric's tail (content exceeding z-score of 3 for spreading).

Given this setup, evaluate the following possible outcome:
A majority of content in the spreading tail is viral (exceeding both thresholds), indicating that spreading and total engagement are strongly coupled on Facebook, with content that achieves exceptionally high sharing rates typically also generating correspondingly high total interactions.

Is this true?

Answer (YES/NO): NO